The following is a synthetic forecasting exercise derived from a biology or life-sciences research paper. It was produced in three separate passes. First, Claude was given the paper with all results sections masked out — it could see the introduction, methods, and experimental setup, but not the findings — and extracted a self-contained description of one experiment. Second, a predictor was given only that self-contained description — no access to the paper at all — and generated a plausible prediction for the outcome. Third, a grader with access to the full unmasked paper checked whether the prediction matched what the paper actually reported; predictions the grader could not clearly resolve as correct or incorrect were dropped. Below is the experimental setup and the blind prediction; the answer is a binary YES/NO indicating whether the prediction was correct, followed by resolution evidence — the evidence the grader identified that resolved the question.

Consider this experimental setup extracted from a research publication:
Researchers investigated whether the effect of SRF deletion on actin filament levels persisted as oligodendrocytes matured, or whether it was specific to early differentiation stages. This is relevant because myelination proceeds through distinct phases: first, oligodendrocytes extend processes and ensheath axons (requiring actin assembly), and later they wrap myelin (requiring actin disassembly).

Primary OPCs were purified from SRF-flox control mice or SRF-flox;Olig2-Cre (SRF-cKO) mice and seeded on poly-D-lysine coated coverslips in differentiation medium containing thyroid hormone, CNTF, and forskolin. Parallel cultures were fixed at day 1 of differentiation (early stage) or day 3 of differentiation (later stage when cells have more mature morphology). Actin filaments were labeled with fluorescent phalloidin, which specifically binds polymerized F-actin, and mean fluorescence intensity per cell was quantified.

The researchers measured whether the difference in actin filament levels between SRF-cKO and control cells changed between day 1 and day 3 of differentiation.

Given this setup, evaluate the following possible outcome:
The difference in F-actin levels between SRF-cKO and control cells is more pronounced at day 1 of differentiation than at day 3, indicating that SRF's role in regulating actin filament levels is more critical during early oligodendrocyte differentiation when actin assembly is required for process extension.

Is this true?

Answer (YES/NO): NO